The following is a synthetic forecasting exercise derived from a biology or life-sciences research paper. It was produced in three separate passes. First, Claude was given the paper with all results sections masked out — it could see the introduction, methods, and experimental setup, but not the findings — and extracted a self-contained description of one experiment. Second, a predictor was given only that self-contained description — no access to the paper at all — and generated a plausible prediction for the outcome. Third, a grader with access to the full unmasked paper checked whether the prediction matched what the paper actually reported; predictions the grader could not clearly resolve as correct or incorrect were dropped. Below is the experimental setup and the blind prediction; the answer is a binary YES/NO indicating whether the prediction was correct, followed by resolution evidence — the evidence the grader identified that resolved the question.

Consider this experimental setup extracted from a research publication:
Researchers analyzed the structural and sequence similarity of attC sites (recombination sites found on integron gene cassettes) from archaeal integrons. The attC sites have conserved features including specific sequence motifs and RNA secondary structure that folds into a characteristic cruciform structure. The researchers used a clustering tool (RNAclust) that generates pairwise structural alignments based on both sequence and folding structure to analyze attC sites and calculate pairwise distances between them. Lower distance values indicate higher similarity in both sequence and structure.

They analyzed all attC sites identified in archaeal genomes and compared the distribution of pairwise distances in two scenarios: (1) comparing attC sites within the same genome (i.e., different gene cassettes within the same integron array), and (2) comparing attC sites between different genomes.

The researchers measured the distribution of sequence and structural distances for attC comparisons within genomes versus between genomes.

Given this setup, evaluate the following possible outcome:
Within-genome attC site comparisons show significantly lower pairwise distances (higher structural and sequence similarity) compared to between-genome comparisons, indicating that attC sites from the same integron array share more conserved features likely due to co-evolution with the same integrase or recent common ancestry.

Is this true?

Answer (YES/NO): YES